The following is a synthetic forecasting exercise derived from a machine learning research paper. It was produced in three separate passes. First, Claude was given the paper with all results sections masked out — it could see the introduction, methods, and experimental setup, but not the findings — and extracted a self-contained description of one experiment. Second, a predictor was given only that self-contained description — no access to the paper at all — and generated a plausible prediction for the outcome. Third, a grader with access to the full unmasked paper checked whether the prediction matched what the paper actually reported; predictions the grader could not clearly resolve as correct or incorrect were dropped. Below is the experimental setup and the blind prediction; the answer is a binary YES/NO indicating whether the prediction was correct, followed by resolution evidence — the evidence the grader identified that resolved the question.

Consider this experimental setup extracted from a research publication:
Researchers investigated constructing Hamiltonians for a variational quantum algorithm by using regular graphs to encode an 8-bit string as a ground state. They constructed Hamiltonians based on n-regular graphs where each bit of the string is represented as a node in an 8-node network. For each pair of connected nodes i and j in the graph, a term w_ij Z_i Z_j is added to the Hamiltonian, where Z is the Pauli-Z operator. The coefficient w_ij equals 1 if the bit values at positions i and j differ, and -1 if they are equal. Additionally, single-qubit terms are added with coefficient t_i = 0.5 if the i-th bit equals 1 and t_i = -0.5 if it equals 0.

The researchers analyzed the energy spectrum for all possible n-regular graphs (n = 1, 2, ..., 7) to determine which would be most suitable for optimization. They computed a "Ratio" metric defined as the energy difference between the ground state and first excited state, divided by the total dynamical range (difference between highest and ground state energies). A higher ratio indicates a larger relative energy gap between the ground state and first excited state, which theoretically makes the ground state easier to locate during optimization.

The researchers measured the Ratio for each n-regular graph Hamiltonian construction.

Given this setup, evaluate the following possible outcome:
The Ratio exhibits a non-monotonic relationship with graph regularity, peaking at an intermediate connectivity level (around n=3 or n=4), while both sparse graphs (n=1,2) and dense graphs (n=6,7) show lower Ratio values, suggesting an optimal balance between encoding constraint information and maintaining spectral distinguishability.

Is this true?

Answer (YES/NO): YES